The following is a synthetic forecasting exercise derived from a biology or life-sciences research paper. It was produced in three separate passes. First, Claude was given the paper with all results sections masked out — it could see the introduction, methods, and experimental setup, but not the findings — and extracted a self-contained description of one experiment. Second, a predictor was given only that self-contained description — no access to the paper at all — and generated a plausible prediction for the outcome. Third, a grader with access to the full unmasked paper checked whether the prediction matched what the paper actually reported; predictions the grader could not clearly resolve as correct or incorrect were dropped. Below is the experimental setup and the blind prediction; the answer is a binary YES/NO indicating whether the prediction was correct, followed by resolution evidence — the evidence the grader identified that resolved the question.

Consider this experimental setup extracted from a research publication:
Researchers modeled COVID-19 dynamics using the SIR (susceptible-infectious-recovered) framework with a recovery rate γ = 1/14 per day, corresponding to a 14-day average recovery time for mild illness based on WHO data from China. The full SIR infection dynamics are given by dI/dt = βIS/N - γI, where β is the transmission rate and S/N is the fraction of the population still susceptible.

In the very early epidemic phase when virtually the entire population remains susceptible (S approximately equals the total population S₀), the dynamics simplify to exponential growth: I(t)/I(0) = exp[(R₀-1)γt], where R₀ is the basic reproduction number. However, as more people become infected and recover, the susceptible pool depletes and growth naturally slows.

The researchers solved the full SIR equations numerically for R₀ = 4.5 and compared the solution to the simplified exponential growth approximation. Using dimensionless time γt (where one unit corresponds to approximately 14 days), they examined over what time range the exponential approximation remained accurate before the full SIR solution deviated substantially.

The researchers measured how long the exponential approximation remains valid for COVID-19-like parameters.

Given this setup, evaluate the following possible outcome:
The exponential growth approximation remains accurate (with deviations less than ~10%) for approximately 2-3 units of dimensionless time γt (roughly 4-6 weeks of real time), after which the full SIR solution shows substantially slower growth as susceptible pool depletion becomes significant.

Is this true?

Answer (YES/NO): NO